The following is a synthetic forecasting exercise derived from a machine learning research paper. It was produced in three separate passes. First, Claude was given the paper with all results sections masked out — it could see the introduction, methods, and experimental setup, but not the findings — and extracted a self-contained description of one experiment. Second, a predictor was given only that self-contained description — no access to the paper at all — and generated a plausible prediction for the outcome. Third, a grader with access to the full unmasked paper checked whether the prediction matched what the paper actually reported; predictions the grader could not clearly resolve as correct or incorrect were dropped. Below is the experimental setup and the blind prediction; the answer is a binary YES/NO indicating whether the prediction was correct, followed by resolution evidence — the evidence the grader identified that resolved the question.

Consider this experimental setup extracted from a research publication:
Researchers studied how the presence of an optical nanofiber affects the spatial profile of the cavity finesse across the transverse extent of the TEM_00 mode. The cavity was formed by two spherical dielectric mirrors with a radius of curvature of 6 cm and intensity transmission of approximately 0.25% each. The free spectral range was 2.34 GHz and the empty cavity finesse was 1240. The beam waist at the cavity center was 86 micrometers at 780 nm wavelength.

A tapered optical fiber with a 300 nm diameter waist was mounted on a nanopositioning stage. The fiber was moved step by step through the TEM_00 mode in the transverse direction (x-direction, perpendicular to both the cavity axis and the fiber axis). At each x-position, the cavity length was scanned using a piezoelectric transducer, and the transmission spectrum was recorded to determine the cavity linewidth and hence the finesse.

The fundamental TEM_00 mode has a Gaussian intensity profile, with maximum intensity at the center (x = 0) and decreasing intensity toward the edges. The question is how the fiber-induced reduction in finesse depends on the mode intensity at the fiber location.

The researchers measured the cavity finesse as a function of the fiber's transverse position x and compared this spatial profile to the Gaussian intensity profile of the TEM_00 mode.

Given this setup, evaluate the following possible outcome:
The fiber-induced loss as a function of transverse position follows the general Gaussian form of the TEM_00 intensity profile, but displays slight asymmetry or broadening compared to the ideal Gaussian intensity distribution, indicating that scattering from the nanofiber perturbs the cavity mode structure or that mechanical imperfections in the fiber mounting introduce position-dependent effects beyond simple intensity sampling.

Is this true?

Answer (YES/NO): NO